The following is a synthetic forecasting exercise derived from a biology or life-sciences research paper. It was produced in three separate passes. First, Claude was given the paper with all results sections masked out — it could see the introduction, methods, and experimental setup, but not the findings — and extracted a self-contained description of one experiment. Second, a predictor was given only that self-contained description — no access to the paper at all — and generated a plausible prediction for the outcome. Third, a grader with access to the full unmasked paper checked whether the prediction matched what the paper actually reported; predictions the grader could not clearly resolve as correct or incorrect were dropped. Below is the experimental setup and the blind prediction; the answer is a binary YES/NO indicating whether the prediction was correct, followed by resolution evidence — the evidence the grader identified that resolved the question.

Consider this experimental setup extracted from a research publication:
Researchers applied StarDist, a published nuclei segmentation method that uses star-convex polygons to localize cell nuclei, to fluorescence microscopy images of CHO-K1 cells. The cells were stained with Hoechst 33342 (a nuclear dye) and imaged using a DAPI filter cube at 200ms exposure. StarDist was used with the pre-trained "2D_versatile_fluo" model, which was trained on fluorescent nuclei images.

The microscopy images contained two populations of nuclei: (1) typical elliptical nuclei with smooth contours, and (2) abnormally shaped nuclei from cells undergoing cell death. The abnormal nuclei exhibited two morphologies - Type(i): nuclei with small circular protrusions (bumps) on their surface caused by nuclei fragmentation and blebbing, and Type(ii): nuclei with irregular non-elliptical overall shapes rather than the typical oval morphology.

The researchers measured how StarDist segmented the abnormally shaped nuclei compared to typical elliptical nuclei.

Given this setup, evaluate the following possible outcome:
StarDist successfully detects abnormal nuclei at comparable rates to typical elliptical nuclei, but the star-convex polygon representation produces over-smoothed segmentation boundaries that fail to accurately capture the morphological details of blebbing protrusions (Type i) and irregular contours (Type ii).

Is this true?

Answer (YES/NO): NO